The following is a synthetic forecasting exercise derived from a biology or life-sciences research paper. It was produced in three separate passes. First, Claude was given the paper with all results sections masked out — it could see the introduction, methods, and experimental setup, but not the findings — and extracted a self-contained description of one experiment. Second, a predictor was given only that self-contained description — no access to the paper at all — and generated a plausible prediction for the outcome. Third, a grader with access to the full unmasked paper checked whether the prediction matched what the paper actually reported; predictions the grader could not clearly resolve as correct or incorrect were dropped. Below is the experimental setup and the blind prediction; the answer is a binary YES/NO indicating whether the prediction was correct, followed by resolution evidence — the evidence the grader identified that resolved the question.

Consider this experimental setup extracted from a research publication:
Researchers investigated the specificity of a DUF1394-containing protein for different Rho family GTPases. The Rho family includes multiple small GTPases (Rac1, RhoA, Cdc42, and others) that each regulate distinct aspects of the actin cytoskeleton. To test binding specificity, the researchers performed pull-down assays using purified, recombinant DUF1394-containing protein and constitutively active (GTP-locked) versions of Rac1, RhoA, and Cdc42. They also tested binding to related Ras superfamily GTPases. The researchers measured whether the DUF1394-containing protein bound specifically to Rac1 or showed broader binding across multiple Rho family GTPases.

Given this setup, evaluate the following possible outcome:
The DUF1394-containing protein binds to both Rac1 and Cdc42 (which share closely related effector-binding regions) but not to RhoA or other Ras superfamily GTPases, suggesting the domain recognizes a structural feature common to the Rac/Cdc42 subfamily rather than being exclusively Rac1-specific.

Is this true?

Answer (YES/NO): NO